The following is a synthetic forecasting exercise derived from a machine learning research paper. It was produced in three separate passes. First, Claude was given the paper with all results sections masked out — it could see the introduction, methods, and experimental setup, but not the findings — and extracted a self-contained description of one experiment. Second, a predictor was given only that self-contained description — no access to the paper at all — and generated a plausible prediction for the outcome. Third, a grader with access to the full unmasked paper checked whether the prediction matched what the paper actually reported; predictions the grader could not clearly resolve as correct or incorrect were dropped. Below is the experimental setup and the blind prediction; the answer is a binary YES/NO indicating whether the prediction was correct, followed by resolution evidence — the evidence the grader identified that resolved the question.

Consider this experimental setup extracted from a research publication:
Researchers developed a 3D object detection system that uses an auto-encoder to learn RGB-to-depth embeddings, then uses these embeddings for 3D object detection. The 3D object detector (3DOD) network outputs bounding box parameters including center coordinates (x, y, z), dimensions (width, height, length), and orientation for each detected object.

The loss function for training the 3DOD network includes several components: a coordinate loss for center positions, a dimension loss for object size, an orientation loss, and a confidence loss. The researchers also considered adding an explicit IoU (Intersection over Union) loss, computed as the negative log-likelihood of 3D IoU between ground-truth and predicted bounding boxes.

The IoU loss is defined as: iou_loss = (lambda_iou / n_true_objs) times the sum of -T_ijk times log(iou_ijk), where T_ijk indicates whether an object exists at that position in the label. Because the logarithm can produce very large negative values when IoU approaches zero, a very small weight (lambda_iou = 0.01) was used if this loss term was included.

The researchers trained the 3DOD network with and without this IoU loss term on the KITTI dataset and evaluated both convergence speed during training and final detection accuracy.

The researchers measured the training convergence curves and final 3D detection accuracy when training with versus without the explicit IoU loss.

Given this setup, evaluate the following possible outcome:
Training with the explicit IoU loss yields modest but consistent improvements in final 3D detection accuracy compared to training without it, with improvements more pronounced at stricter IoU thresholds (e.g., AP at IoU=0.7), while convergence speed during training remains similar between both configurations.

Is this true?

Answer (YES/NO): NO